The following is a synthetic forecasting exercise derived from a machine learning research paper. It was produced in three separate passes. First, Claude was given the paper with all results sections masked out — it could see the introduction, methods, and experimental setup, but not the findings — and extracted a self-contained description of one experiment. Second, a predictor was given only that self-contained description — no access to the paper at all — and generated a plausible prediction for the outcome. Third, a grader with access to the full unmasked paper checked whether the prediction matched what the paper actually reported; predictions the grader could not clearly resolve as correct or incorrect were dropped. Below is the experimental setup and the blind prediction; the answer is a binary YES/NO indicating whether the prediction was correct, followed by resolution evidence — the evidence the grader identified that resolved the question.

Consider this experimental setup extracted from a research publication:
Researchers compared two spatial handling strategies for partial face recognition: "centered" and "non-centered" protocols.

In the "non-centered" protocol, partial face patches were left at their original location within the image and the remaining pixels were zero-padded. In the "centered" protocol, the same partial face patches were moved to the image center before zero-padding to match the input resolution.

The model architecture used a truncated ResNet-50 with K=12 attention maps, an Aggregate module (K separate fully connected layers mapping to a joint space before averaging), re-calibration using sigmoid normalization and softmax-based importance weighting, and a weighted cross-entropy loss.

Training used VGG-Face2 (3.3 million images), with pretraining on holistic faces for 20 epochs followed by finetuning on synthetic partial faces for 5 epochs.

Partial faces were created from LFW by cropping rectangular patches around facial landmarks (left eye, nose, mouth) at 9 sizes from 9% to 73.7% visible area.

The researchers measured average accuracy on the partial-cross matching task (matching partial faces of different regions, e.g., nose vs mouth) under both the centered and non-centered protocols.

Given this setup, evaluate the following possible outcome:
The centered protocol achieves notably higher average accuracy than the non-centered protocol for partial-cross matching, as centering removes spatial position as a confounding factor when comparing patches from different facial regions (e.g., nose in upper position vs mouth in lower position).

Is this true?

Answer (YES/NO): NO